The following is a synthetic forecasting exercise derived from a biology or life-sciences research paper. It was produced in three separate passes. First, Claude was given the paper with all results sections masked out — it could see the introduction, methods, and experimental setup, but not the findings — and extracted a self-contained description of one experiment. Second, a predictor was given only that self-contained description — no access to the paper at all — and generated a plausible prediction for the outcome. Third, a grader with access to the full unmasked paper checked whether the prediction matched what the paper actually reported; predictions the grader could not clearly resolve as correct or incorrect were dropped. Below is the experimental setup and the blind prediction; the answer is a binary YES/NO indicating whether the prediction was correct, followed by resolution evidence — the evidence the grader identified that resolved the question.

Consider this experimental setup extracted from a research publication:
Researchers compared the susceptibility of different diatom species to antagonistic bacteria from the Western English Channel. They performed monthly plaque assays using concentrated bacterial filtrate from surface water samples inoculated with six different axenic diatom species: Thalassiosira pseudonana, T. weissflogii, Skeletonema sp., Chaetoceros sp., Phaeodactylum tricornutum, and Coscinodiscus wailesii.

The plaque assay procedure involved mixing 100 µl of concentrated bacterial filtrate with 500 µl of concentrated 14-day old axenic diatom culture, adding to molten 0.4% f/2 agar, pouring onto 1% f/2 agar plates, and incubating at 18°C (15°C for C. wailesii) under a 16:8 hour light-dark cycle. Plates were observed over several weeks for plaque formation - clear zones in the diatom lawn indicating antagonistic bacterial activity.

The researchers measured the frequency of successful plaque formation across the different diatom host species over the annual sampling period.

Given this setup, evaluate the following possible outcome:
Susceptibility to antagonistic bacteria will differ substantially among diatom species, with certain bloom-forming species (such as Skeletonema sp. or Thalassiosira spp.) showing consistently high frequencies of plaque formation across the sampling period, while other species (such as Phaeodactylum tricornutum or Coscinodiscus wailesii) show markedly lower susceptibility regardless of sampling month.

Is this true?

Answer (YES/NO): NO